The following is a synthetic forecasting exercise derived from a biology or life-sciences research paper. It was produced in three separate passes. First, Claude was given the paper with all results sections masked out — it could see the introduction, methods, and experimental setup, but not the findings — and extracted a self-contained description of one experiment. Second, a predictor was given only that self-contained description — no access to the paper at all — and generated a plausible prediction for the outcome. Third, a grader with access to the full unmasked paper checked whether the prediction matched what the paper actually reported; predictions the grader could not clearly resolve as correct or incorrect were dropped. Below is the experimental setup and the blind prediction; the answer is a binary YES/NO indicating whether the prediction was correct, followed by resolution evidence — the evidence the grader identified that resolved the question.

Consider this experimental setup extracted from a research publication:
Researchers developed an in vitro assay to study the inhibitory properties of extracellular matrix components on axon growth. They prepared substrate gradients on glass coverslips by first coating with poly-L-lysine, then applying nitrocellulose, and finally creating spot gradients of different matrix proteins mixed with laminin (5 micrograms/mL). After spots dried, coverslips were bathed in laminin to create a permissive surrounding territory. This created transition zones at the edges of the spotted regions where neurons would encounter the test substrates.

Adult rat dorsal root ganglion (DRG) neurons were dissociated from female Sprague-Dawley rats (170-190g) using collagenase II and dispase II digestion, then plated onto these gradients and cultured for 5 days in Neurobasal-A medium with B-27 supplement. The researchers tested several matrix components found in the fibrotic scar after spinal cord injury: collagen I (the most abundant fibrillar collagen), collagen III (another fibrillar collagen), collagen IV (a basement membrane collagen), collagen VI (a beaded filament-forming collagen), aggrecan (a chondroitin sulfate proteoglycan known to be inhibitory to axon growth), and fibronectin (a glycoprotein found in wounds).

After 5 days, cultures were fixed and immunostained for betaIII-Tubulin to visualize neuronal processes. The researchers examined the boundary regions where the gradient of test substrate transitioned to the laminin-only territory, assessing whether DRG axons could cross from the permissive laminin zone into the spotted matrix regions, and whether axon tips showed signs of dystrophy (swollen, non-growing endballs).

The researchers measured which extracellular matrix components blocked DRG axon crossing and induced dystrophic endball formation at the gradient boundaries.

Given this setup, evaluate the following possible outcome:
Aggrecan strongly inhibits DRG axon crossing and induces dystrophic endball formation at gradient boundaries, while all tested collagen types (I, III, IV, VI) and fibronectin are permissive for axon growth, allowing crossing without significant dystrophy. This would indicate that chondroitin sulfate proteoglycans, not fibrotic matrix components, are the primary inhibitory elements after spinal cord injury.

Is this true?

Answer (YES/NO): NO